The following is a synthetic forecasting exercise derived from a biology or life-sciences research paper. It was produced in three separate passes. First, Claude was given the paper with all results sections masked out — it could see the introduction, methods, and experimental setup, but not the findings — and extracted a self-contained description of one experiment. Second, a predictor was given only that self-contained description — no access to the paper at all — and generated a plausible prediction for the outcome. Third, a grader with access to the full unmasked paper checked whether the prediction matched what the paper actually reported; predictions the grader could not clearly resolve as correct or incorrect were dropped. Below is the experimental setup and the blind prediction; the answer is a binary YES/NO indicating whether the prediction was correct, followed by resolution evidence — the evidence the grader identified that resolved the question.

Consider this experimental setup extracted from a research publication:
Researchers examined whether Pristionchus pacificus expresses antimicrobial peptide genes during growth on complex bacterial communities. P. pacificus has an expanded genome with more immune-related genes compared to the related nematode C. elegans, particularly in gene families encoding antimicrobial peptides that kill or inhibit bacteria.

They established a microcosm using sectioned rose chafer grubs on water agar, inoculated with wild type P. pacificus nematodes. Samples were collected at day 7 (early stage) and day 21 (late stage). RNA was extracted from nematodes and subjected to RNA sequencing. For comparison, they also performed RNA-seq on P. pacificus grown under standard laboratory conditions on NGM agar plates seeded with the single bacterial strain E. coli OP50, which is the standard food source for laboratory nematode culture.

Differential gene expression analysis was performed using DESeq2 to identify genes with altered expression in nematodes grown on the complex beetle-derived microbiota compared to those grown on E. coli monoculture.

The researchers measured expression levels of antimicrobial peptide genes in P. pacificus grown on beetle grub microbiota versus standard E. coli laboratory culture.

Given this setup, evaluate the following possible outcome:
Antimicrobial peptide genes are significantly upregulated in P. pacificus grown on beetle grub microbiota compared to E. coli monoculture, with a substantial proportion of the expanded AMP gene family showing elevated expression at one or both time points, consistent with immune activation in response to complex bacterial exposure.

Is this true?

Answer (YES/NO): YES